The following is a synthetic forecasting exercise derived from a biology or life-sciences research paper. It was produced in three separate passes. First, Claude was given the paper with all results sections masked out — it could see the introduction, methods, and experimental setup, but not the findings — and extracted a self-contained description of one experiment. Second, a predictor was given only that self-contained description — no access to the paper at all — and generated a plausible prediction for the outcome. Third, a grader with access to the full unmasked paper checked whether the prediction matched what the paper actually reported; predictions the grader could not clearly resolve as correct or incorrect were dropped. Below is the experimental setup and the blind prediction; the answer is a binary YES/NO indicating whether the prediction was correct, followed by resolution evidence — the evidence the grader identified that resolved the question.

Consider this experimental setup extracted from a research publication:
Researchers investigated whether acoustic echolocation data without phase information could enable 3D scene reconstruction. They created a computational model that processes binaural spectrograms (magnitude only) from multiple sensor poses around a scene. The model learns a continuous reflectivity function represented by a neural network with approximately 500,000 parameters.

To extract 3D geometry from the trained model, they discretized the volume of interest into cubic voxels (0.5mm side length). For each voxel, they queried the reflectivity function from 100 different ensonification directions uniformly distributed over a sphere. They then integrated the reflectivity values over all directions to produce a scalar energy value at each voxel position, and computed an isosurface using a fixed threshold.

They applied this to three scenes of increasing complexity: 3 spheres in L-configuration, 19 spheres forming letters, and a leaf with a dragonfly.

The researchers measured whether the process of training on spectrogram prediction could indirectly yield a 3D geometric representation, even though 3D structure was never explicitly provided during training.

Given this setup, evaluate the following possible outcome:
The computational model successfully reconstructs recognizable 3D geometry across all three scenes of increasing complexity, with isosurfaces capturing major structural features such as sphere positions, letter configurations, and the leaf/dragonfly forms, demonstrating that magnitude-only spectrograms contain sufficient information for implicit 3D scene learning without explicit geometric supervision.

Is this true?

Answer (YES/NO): YES